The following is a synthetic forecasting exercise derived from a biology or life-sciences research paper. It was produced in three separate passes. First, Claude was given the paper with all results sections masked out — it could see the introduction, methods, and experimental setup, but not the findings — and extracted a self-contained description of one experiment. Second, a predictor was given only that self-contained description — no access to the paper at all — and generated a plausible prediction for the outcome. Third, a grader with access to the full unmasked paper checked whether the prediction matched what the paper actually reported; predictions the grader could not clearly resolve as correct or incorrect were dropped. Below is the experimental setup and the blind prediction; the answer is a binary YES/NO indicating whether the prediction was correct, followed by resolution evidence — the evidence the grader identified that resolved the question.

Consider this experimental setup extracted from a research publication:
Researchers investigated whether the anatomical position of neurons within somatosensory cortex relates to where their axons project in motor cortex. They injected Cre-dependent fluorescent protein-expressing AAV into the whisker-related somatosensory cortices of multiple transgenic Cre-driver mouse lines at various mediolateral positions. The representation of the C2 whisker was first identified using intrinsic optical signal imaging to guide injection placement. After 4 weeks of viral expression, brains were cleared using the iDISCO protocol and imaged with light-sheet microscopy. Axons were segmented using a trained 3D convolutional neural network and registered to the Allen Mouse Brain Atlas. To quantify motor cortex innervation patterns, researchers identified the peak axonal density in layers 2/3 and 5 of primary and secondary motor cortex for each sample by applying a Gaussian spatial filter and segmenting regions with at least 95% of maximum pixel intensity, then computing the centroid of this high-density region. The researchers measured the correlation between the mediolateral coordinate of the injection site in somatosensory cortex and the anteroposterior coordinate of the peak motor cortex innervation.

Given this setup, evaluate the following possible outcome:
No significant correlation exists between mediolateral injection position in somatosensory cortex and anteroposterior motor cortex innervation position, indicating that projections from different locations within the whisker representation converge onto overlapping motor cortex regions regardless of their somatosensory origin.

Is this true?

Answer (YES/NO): NO